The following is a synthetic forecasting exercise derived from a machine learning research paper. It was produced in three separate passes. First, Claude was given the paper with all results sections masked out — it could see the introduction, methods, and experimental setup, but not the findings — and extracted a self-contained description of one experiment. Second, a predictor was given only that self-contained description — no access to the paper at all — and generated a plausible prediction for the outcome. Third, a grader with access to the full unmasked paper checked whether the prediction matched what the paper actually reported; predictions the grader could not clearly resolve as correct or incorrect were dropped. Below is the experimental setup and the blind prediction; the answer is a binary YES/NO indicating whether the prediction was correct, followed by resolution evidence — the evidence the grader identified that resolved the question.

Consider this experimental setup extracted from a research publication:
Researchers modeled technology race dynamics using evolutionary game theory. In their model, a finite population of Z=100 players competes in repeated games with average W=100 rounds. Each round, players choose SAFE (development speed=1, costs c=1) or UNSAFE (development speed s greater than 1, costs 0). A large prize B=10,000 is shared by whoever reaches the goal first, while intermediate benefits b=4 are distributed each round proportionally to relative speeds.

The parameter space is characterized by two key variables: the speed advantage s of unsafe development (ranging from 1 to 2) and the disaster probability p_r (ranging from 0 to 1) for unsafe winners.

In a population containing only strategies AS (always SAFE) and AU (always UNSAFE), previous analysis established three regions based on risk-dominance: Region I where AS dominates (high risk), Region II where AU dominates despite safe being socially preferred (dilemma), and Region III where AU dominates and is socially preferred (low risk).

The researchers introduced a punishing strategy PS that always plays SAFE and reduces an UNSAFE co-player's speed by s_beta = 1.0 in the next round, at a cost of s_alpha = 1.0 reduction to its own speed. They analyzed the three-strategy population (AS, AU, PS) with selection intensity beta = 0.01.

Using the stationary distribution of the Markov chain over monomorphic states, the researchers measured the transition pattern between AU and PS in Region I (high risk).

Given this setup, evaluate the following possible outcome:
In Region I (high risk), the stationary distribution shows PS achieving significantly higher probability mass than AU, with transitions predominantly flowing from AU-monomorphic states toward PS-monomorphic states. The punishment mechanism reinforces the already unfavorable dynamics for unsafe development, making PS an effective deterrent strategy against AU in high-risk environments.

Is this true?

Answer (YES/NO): NO